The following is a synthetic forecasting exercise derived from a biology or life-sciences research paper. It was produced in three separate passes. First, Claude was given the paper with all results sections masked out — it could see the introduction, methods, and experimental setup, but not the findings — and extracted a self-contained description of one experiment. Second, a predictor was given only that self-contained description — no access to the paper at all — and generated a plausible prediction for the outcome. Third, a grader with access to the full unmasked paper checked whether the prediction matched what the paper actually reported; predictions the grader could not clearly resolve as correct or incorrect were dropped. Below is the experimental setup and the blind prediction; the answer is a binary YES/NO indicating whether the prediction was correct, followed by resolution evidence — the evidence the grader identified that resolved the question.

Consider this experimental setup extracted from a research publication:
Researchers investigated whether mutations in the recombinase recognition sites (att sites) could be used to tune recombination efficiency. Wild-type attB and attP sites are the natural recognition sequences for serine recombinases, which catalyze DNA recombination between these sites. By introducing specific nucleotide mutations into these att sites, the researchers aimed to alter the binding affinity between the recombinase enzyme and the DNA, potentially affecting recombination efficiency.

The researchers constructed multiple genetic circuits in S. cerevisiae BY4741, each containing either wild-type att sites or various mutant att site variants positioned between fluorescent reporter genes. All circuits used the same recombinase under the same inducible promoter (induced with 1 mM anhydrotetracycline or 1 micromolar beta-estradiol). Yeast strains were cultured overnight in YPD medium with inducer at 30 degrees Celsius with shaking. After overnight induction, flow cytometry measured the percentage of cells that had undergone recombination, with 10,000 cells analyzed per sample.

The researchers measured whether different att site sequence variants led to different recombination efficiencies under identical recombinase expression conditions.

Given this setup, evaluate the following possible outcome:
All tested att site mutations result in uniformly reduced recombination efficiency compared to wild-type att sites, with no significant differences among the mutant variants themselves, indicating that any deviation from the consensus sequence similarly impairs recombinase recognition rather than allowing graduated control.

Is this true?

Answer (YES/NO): NO